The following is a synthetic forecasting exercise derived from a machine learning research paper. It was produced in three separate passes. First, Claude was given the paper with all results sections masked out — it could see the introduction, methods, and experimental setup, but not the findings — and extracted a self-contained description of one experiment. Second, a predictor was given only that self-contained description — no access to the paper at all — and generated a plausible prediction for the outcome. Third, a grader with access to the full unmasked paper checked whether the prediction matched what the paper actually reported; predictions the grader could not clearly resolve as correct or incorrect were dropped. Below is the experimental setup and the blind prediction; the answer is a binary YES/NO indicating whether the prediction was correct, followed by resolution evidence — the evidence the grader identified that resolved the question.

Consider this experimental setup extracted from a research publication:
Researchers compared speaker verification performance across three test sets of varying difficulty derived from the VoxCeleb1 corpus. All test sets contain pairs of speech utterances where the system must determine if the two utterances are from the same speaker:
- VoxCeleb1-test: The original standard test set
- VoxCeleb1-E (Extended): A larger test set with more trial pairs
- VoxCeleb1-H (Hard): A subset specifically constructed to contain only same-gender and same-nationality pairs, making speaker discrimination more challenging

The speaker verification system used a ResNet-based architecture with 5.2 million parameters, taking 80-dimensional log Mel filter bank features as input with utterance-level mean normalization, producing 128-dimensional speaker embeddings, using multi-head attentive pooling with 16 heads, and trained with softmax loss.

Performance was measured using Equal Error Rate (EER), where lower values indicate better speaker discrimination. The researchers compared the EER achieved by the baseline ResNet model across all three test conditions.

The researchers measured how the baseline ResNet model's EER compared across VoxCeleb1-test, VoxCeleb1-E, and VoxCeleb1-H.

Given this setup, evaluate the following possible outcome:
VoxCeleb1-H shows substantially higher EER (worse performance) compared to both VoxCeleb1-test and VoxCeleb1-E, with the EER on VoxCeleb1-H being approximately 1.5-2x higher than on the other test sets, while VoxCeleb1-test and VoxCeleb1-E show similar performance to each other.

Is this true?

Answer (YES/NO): YES